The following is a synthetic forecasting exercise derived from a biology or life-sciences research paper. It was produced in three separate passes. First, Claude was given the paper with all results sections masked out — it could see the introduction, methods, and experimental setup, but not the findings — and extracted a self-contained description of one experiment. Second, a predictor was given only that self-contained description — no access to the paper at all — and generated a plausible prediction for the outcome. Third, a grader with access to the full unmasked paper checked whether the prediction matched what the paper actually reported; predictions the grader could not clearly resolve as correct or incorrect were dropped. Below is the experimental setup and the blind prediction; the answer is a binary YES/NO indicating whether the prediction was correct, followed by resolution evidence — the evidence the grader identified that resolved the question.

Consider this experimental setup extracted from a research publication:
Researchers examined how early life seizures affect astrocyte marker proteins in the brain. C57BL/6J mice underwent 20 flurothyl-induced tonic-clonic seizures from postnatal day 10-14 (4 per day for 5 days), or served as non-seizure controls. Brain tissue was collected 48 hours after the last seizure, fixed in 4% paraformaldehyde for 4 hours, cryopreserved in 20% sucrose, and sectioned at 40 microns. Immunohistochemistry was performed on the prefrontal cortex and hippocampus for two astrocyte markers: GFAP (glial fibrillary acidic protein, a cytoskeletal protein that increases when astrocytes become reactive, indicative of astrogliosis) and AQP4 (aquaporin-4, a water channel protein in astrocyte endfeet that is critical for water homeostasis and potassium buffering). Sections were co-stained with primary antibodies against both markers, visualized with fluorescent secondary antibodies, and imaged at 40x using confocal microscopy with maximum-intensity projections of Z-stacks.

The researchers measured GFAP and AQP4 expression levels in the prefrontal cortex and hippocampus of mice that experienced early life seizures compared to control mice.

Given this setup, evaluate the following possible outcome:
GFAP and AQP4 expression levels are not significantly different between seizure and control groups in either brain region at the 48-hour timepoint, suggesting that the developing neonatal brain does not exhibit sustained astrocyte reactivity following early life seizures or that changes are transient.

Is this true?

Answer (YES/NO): NO